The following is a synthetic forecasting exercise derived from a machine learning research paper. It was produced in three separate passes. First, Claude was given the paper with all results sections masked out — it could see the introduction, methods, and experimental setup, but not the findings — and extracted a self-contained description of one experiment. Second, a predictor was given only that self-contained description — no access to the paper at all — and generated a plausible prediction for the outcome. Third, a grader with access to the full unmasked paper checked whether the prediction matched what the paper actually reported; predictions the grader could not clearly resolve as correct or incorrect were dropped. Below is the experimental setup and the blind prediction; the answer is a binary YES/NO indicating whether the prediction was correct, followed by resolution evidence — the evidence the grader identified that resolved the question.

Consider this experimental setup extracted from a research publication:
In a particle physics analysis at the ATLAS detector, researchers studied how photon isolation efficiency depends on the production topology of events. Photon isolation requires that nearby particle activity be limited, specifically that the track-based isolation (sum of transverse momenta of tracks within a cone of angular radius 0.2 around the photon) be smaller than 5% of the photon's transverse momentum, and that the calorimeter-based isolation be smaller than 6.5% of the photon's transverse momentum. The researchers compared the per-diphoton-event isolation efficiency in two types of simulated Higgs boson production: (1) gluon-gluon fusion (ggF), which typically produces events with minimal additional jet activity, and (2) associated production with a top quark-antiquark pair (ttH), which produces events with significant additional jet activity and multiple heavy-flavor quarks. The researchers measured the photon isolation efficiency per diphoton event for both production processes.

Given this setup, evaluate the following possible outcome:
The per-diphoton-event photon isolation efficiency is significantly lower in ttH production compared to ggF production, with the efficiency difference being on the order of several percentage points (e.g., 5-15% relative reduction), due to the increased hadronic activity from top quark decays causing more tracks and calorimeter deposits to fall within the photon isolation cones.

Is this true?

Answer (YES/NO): YES